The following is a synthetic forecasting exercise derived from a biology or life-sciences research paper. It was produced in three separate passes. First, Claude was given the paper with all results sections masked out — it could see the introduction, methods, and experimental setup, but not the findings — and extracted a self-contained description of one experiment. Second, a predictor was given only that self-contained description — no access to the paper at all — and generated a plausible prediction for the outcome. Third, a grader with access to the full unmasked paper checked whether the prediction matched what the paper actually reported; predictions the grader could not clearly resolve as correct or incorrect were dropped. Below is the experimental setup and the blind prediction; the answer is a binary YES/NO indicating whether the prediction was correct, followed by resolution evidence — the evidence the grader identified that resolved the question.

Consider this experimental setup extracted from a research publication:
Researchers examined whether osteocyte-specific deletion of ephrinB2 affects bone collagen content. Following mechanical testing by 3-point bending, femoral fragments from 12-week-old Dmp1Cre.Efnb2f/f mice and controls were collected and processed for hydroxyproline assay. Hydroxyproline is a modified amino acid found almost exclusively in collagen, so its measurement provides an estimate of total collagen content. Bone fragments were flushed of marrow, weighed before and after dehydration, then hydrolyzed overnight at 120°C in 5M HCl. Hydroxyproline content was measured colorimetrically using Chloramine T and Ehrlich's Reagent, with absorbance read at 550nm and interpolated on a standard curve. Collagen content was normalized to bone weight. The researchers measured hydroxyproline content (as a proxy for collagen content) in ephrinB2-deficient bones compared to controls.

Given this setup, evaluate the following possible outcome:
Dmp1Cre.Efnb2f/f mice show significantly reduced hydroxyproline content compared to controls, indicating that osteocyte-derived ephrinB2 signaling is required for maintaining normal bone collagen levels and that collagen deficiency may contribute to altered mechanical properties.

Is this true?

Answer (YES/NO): NO